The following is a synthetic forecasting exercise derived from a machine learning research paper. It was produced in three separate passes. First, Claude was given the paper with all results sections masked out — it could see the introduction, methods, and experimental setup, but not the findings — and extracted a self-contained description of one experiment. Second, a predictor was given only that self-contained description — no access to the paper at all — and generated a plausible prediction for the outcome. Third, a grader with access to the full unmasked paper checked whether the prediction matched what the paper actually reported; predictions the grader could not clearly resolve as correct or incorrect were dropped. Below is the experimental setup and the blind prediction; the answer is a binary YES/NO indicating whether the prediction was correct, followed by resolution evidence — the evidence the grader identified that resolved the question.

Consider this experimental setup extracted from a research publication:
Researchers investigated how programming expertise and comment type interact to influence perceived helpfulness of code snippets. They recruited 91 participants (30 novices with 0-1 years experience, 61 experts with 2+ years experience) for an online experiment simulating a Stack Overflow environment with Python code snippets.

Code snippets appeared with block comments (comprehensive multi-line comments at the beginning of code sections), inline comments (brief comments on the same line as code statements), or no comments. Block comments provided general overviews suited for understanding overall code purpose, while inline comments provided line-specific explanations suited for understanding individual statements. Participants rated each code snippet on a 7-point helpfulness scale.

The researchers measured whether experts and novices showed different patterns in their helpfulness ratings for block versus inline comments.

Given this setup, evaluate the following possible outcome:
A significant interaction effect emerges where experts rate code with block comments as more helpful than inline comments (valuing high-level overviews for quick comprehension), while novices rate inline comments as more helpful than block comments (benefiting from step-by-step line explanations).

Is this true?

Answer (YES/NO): NO